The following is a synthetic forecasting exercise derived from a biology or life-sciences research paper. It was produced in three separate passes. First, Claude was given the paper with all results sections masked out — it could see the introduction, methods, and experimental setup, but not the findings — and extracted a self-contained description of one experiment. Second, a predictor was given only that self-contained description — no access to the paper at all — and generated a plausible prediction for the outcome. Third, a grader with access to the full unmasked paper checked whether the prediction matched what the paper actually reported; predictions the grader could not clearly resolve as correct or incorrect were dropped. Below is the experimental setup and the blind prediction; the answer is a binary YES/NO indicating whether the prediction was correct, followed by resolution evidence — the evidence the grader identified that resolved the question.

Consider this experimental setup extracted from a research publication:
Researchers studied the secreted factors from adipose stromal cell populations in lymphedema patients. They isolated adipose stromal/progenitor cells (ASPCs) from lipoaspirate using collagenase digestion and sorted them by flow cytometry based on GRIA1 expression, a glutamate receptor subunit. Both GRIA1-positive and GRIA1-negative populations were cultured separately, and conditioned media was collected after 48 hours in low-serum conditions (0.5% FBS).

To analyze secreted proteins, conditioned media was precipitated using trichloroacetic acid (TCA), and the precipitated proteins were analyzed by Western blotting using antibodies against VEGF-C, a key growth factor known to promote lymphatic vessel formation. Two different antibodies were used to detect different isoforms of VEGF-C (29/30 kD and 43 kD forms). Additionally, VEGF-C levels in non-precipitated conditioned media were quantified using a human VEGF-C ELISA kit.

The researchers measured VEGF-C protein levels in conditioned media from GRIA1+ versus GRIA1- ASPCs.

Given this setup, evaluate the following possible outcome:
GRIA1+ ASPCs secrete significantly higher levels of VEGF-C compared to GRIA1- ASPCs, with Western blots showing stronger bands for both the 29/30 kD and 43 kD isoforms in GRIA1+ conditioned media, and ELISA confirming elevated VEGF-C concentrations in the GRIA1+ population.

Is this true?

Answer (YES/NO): NO